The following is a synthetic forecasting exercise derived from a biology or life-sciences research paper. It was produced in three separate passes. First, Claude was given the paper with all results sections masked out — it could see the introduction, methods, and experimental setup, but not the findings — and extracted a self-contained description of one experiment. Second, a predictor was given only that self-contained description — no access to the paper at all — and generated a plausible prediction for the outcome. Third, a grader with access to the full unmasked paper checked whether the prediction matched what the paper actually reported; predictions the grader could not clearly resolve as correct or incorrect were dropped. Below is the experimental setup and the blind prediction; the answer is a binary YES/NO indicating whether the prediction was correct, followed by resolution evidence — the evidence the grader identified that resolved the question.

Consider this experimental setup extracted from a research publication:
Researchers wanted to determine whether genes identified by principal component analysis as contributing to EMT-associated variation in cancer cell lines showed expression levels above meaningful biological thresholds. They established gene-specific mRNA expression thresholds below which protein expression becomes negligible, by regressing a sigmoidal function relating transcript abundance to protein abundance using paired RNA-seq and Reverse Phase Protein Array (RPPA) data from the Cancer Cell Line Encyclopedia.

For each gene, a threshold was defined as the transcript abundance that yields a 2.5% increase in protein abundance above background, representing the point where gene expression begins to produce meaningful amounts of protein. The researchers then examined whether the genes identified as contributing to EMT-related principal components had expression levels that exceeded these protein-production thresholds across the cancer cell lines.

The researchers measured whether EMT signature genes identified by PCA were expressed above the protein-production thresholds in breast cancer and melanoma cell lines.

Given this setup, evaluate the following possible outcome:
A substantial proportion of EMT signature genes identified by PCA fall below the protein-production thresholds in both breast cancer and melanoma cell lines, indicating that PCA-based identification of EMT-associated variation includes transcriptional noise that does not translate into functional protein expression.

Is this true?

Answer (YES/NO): NO